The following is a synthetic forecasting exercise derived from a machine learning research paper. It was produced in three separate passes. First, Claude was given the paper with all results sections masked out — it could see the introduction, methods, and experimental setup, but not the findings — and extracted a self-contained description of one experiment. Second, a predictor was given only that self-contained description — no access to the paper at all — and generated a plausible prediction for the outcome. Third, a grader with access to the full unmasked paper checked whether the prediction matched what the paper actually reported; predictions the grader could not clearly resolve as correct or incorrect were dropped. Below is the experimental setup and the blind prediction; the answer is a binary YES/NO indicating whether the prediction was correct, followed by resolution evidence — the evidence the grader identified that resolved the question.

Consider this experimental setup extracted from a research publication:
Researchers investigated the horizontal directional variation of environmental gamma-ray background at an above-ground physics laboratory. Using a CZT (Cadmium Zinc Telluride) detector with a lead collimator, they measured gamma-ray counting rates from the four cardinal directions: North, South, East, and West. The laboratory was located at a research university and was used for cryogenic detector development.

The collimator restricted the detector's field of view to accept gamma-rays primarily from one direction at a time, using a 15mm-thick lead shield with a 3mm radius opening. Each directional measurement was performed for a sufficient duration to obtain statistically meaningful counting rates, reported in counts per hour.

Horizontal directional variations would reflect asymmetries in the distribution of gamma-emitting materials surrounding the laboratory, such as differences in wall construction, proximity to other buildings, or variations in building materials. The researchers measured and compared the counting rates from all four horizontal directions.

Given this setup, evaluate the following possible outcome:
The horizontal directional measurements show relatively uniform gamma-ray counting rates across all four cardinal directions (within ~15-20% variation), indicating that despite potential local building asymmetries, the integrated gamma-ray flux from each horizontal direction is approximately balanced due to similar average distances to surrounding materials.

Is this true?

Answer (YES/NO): YES